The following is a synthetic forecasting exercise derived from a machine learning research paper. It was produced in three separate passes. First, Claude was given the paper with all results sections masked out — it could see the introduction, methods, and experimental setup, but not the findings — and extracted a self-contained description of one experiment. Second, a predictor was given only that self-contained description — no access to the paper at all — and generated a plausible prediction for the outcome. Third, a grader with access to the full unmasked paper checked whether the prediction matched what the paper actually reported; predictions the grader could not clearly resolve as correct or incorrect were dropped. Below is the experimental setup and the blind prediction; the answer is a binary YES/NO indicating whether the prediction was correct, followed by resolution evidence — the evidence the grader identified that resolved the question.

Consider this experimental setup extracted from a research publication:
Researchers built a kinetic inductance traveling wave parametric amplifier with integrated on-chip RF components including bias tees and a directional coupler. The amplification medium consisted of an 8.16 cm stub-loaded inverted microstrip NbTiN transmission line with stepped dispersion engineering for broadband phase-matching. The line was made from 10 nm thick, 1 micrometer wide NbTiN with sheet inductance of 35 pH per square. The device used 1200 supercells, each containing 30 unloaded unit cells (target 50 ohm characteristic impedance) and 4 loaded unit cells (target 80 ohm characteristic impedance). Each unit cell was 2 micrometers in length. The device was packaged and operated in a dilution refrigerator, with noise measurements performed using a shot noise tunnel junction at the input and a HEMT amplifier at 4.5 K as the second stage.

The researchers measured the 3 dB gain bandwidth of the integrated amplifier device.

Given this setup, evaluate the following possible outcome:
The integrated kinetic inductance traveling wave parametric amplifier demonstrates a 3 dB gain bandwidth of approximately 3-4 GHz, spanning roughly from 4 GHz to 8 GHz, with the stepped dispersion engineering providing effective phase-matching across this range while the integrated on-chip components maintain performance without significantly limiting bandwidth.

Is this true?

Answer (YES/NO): NO